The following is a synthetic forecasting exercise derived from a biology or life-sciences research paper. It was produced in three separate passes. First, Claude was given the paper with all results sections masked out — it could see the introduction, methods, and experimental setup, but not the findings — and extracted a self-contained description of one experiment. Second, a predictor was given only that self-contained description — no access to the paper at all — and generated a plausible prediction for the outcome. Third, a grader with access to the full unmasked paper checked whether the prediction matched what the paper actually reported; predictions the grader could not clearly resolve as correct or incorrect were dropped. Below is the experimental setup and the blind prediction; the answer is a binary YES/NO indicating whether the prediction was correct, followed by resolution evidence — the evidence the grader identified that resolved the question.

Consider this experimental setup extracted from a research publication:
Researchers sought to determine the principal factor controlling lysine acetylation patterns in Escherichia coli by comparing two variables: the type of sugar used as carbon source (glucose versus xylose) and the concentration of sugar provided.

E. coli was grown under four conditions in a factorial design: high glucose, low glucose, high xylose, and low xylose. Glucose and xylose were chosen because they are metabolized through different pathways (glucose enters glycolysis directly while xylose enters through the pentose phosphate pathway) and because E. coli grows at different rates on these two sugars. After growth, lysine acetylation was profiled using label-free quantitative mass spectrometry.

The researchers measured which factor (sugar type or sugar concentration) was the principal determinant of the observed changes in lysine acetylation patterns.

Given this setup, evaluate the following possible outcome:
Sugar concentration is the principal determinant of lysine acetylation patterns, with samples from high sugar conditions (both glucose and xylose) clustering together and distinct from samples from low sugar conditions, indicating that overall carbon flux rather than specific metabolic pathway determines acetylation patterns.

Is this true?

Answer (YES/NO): YES